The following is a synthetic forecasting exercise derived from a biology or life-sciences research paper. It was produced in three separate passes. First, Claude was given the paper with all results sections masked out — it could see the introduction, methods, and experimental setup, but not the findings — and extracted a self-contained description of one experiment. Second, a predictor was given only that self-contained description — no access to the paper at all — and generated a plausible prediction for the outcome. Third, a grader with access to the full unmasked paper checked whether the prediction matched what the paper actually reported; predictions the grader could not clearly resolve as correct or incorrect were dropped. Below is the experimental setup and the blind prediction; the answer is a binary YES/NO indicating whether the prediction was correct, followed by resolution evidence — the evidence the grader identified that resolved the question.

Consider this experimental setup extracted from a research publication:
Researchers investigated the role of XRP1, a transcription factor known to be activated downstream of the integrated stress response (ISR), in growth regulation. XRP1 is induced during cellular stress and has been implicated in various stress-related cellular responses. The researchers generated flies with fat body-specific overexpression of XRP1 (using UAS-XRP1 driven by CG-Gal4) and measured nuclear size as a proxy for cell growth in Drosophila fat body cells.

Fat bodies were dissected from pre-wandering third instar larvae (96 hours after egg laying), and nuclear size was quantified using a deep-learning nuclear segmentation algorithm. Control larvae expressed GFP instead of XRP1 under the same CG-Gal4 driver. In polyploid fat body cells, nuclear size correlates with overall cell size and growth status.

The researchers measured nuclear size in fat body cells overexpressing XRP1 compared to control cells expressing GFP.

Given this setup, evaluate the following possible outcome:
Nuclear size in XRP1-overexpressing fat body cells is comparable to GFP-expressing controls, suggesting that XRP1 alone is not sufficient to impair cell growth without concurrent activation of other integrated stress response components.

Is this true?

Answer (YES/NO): NO